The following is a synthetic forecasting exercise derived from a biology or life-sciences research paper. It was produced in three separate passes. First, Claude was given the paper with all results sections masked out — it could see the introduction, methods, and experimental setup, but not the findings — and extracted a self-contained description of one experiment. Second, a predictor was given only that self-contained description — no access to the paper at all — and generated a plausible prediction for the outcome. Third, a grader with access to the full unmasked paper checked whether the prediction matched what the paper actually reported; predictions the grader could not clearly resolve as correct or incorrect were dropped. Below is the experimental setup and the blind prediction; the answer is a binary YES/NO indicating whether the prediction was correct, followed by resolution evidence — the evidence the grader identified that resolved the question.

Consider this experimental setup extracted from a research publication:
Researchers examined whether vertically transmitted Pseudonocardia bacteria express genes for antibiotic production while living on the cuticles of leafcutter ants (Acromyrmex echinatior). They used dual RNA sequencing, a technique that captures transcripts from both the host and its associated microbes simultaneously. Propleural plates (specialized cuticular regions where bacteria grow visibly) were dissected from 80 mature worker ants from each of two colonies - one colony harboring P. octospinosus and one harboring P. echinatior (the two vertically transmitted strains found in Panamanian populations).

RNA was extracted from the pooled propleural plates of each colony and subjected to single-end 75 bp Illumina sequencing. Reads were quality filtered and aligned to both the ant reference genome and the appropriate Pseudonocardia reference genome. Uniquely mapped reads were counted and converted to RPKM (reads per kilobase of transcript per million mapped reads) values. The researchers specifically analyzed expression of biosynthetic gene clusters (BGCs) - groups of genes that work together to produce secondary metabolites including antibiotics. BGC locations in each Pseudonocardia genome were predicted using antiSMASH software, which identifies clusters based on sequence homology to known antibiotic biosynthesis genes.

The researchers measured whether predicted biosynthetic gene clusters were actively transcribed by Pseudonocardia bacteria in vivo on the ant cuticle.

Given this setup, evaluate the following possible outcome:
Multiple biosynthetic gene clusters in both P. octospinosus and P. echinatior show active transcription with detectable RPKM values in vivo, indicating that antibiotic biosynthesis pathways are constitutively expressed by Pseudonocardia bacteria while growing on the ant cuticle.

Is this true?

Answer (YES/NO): YES